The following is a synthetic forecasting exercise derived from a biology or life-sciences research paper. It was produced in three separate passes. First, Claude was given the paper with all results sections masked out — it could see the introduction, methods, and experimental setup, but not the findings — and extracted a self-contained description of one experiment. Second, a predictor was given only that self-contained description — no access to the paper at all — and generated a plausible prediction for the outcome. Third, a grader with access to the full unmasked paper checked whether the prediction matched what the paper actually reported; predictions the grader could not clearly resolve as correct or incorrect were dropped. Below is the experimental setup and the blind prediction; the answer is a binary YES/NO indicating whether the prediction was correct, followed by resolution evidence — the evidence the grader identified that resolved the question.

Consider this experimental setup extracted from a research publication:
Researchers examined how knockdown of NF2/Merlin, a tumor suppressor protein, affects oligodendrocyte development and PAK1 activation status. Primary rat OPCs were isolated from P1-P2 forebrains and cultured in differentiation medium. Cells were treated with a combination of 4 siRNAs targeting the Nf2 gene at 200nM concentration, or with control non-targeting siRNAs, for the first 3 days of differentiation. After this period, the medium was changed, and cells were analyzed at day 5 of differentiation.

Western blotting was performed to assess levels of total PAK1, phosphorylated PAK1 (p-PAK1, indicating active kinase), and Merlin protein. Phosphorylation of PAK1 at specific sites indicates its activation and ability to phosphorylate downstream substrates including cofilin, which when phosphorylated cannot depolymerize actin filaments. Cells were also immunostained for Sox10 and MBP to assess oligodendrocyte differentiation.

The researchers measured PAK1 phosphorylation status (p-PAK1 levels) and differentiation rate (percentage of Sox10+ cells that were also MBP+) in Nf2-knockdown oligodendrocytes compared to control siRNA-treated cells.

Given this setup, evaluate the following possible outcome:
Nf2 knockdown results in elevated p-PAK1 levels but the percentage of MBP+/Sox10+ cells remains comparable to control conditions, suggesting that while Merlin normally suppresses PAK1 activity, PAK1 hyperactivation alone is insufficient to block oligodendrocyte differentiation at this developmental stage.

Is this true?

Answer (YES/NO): YES